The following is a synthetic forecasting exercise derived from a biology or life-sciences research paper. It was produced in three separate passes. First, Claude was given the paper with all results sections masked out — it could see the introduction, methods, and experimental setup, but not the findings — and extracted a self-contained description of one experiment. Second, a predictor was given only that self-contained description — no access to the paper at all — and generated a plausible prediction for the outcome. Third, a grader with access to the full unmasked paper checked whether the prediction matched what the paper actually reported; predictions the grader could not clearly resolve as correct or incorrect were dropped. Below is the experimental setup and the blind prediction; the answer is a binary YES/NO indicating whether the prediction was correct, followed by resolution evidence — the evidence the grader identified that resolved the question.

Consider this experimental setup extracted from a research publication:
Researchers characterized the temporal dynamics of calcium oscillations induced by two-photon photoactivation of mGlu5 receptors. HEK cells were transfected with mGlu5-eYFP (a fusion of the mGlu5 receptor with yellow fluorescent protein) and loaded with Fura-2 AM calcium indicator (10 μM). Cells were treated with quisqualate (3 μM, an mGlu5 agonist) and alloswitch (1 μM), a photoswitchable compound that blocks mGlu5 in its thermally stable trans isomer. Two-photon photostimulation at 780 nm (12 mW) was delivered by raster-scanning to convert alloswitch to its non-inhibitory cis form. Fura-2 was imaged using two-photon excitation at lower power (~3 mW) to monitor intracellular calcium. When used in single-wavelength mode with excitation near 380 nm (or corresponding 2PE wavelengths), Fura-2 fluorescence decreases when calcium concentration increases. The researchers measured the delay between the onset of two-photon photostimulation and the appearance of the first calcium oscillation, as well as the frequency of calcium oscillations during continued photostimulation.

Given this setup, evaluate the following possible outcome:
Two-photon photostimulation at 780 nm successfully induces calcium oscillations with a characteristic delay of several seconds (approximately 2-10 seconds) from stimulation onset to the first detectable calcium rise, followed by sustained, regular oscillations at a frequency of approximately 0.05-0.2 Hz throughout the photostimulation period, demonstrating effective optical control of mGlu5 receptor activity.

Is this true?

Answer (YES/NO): NO